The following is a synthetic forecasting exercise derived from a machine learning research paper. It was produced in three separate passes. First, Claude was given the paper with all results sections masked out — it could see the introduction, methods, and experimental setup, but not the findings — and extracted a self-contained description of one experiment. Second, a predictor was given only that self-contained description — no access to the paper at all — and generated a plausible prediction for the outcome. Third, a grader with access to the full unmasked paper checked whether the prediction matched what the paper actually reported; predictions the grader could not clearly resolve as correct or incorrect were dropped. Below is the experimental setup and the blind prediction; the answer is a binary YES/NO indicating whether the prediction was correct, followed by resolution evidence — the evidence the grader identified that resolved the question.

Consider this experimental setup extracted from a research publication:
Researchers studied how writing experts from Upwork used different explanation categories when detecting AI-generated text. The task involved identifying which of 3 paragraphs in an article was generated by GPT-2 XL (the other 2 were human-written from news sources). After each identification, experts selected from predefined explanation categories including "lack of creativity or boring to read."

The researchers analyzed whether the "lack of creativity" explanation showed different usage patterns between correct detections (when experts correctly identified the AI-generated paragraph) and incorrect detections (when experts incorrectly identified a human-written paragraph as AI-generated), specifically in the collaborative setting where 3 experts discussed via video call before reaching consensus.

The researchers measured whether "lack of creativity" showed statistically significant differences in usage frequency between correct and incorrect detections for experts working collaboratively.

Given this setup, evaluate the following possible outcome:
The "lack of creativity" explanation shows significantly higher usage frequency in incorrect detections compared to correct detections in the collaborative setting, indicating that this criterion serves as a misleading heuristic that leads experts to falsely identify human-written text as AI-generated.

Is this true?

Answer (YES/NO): NO